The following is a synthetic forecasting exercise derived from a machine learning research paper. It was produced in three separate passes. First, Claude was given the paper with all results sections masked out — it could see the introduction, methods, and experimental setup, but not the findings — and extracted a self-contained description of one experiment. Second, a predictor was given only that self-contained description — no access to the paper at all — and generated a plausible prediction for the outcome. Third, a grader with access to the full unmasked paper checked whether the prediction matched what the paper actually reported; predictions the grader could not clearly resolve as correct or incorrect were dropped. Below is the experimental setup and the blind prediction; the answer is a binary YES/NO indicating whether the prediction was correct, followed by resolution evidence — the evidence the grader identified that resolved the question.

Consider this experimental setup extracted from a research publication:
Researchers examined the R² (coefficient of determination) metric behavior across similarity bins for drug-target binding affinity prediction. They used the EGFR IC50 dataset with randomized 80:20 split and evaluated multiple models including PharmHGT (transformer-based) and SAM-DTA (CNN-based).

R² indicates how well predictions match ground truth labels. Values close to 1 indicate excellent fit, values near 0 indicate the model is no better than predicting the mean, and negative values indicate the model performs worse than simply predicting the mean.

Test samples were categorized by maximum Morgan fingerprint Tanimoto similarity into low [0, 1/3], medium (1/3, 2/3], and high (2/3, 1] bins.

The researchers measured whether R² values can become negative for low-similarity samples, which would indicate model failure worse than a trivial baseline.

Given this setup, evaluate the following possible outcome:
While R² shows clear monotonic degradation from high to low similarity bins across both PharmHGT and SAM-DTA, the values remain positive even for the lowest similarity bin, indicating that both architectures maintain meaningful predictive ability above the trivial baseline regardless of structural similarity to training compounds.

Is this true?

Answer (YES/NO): NO